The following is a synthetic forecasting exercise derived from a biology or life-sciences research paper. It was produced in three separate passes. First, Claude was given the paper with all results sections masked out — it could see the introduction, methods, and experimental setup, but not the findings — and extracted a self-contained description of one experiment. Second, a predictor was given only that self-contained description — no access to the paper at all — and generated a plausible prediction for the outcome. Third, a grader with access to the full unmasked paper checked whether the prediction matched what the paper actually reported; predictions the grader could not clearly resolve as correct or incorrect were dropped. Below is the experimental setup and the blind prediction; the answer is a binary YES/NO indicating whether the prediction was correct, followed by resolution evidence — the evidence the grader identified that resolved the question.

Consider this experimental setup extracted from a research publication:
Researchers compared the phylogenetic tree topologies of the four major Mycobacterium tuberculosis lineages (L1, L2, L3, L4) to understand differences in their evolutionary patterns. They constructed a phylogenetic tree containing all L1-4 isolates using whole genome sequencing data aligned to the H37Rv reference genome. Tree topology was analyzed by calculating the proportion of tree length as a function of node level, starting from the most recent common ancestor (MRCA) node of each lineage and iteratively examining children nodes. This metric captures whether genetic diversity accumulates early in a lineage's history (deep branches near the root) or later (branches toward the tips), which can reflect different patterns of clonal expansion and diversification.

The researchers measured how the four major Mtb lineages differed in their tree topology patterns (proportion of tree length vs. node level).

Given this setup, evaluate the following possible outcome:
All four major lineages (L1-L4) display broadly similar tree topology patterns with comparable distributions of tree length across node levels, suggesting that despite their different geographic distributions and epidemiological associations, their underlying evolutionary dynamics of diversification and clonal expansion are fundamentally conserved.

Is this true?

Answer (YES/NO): NO